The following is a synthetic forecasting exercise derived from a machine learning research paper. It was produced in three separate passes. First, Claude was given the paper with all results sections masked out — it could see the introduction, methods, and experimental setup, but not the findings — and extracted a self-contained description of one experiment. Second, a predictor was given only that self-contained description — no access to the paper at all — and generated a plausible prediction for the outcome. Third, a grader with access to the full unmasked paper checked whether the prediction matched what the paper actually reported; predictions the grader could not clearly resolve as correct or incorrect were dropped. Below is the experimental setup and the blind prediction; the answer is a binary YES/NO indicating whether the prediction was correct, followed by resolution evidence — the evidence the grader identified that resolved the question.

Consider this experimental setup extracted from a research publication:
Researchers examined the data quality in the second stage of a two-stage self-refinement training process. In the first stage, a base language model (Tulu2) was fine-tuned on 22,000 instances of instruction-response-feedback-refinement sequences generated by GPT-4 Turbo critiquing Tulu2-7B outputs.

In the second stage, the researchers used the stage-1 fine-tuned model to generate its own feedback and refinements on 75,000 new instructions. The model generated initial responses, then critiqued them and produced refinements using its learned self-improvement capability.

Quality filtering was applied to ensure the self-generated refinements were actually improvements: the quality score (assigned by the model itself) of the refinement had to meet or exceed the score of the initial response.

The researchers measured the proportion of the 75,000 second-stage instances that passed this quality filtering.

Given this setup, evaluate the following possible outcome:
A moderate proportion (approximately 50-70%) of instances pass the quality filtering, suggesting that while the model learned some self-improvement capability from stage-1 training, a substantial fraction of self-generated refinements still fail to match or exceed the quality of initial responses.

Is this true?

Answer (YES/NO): NO